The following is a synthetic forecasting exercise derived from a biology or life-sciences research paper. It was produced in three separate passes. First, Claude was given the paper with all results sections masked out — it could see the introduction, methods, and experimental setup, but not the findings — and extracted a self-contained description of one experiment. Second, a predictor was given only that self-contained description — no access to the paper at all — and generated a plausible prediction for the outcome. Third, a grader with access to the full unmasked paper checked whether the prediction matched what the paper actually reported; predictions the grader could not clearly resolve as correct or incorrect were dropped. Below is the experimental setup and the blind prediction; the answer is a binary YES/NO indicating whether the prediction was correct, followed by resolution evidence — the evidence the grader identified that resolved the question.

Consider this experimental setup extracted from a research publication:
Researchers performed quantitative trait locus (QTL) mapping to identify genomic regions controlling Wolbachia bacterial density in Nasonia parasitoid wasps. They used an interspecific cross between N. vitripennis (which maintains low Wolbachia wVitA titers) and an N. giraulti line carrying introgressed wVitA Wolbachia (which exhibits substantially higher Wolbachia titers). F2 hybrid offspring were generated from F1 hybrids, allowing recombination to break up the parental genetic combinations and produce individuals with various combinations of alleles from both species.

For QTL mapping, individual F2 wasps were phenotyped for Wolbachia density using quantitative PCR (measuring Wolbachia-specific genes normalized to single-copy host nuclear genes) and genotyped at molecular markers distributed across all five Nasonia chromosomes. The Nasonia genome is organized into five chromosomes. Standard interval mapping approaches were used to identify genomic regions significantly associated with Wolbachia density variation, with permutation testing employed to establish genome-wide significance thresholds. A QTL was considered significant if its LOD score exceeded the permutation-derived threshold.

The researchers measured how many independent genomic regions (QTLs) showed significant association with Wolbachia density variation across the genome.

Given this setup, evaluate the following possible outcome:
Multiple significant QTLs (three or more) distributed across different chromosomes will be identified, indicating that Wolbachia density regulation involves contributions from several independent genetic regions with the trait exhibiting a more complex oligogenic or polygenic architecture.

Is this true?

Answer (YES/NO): NO